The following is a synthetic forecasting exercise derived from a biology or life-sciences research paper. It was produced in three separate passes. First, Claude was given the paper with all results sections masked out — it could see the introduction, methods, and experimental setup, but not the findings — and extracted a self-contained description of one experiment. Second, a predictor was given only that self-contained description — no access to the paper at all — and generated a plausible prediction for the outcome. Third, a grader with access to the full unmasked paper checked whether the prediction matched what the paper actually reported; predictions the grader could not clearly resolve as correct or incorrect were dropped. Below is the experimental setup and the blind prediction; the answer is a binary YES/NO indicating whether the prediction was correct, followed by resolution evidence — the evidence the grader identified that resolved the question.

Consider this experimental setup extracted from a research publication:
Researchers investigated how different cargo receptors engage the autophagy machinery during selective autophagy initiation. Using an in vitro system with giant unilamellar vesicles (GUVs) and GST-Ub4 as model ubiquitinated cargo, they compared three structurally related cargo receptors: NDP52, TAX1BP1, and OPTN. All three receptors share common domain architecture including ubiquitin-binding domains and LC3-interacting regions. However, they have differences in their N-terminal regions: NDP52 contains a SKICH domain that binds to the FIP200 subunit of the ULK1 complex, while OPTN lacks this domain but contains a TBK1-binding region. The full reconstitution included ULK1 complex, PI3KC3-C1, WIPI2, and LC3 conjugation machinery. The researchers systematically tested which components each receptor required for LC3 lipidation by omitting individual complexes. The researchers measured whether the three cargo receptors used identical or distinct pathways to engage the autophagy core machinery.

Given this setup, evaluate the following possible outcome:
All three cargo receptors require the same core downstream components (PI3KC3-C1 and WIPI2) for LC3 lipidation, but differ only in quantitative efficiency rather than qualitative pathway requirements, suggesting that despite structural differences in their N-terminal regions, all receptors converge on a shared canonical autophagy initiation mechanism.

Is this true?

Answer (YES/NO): NO